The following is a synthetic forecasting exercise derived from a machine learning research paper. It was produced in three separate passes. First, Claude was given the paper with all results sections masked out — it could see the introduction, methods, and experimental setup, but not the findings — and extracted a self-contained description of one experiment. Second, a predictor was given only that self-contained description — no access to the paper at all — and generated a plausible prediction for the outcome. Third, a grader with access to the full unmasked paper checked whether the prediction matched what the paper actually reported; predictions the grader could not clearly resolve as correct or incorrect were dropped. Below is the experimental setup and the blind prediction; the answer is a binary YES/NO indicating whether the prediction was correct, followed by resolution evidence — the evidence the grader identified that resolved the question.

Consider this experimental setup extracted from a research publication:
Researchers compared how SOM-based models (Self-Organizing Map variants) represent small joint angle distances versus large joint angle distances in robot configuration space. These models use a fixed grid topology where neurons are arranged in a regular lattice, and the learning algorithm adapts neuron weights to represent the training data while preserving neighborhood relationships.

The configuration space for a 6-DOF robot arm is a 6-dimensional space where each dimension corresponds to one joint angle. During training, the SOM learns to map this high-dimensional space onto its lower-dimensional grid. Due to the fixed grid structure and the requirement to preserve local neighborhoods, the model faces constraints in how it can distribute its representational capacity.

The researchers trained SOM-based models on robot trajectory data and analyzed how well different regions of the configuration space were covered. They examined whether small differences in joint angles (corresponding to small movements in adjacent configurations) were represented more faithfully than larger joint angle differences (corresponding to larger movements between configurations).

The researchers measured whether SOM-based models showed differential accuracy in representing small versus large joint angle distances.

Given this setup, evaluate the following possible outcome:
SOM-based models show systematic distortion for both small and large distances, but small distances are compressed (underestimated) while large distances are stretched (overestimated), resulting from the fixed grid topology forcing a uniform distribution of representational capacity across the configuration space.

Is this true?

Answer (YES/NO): NO